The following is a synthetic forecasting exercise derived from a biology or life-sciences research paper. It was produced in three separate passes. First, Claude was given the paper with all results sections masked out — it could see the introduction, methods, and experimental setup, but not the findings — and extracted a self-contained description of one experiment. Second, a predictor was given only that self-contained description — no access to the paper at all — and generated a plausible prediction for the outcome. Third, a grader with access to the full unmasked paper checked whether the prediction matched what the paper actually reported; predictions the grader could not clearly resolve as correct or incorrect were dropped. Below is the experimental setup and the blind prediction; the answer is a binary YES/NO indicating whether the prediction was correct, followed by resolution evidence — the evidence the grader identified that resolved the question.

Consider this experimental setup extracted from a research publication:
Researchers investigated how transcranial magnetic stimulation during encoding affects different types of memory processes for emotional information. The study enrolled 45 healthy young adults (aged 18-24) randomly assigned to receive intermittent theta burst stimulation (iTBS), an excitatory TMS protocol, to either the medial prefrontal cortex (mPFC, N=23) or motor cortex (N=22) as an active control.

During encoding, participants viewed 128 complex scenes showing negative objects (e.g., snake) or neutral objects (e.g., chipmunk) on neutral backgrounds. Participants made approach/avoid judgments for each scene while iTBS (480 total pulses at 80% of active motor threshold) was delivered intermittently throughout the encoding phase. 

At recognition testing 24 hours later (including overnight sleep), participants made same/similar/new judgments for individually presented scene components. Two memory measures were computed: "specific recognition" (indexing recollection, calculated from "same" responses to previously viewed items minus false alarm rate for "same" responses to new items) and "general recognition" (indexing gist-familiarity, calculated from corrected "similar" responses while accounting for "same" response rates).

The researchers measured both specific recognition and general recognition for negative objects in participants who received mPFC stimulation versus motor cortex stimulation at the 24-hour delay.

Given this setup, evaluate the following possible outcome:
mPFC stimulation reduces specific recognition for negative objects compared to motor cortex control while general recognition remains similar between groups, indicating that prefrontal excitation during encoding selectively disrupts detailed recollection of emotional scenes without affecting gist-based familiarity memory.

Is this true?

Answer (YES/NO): NO